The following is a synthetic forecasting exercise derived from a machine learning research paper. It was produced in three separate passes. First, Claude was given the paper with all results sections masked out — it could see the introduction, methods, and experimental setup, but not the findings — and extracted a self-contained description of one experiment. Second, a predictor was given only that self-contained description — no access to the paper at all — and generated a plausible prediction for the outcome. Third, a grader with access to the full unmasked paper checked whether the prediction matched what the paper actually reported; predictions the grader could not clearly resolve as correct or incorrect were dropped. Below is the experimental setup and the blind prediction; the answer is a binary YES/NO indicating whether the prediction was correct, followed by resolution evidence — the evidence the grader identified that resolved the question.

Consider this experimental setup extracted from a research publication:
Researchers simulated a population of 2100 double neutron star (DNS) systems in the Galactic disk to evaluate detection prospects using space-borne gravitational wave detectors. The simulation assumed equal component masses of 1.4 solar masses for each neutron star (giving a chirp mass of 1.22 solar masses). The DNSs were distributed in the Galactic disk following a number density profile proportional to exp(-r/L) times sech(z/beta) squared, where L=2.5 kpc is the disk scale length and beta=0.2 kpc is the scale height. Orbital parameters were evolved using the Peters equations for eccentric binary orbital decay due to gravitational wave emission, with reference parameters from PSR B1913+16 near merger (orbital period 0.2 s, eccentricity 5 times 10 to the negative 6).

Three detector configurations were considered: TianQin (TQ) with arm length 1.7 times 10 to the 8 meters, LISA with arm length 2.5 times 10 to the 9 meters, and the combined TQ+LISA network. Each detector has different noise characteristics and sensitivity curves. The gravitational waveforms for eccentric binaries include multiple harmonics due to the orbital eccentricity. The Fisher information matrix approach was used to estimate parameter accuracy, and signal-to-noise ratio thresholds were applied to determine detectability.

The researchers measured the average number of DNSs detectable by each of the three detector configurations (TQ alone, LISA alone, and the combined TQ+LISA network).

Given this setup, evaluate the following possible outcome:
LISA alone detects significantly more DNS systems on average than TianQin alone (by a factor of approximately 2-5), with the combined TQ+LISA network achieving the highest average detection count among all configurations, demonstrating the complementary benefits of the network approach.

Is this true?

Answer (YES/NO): NO